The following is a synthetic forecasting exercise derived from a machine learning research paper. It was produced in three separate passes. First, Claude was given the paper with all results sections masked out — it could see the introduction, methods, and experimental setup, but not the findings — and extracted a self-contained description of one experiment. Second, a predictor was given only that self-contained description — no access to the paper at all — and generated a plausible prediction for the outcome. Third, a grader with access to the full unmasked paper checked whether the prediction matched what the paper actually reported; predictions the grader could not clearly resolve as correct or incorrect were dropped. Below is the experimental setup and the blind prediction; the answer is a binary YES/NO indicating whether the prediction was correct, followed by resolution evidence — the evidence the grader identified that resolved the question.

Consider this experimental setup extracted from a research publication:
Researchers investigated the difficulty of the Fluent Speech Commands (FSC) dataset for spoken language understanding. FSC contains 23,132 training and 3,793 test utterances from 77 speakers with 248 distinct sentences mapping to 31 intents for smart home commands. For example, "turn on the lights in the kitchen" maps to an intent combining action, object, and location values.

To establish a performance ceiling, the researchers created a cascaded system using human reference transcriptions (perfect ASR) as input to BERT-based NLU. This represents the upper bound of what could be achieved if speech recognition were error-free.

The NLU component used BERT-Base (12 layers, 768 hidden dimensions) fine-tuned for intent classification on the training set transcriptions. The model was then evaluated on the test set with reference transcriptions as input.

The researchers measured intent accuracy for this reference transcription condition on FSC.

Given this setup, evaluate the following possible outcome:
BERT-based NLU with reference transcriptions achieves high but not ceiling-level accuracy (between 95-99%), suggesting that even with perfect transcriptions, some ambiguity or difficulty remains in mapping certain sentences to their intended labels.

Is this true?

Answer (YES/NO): NO